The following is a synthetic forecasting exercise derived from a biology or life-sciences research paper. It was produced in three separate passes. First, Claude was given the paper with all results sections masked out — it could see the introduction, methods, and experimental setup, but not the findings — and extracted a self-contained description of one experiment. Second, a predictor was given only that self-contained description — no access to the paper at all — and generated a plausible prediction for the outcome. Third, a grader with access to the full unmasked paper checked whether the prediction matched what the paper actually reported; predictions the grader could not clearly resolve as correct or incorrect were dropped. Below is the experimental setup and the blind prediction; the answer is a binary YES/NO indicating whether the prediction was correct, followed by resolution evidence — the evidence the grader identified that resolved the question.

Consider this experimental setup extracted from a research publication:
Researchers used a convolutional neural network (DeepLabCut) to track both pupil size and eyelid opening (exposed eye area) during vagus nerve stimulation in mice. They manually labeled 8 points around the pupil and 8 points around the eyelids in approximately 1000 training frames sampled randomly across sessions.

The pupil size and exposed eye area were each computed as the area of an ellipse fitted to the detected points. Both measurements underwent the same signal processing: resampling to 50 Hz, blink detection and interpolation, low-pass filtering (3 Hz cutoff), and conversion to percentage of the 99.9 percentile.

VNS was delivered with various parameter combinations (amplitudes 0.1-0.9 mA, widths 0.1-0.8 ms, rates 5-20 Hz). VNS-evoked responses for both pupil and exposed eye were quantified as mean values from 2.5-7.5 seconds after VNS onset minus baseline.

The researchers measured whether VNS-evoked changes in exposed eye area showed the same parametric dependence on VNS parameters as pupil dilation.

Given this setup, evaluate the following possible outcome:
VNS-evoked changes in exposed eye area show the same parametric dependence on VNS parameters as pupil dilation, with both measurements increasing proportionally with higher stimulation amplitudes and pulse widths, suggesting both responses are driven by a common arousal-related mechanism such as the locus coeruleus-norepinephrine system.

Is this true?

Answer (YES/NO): NO